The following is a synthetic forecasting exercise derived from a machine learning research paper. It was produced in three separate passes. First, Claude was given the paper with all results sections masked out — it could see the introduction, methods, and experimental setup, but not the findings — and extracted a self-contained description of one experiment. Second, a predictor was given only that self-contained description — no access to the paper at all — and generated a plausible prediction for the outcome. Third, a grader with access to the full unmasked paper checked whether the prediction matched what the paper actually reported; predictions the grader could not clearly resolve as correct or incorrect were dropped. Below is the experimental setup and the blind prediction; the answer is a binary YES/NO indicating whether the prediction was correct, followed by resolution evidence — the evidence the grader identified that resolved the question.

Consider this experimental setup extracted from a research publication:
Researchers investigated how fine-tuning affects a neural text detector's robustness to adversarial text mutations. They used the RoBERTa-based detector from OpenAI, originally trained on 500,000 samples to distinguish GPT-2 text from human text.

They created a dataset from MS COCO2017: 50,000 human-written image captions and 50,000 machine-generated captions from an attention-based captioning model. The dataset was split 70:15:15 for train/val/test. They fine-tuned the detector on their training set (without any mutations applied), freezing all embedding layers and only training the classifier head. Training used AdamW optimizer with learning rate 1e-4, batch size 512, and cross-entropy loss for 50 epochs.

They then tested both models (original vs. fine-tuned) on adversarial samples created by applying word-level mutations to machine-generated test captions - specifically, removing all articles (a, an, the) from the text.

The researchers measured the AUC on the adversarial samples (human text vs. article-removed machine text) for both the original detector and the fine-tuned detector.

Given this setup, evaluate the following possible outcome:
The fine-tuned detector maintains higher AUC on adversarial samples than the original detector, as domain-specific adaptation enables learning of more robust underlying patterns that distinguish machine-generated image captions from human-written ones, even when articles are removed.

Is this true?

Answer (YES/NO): YES